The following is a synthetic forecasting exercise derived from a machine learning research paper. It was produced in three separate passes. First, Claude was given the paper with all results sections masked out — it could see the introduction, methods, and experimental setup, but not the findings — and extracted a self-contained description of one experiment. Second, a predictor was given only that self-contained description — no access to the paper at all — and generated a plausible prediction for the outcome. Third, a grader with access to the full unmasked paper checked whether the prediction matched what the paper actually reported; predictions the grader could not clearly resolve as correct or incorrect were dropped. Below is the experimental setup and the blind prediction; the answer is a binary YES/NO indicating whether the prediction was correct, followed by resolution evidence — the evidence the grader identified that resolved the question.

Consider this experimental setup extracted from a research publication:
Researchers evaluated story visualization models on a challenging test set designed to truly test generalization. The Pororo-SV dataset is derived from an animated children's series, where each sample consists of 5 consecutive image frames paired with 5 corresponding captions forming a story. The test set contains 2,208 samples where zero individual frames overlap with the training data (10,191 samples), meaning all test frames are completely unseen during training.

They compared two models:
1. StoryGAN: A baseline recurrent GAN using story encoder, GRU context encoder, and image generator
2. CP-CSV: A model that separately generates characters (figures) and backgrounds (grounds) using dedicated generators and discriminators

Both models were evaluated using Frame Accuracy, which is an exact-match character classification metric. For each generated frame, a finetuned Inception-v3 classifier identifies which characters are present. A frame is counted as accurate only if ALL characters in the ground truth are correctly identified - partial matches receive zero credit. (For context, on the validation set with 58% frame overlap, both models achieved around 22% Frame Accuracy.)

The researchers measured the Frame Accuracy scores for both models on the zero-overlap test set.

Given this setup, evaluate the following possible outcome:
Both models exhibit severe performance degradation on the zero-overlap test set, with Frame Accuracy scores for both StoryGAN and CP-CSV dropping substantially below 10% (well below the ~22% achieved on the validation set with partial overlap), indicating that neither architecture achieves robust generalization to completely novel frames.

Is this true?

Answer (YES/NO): NO